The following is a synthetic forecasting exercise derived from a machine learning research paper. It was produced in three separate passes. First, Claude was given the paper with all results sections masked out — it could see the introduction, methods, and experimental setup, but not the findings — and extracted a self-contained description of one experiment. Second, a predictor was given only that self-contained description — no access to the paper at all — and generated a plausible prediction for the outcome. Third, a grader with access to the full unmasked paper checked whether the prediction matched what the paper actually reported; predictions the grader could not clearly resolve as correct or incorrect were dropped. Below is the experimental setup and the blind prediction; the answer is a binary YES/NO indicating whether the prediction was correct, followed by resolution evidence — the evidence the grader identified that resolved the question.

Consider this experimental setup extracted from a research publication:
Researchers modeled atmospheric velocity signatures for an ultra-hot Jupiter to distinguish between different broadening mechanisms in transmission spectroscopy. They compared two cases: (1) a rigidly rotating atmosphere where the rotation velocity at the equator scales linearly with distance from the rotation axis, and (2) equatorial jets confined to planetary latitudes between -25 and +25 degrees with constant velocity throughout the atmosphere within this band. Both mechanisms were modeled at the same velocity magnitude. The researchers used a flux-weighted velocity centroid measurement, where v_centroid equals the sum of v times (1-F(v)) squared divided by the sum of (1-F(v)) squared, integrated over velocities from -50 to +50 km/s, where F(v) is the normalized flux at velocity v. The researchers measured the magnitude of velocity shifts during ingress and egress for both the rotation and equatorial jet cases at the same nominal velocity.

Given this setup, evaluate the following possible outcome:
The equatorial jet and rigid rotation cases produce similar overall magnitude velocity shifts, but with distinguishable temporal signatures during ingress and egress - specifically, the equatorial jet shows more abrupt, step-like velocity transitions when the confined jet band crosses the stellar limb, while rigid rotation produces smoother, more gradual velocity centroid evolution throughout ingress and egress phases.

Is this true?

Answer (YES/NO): NO